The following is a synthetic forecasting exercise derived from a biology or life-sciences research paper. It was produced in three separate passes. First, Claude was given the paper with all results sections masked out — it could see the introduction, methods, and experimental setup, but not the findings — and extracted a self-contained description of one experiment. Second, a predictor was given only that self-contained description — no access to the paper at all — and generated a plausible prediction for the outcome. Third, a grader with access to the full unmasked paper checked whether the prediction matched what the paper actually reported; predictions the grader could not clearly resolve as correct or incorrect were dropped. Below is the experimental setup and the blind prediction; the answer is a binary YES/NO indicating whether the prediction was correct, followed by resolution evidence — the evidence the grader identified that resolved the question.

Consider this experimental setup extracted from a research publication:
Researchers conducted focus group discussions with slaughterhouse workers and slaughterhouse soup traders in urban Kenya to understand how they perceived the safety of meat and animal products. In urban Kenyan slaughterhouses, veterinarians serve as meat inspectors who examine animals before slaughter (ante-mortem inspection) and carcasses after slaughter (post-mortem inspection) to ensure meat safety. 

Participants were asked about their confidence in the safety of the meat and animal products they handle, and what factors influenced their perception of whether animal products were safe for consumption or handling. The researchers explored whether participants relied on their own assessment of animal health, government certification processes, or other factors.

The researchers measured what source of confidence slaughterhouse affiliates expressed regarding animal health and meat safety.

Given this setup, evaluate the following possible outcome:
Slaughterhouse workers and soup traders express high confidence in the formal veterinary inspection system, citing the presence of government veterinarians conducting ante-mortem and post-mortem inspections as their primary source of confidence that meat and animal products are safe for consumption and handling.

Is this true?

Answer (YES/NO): YES